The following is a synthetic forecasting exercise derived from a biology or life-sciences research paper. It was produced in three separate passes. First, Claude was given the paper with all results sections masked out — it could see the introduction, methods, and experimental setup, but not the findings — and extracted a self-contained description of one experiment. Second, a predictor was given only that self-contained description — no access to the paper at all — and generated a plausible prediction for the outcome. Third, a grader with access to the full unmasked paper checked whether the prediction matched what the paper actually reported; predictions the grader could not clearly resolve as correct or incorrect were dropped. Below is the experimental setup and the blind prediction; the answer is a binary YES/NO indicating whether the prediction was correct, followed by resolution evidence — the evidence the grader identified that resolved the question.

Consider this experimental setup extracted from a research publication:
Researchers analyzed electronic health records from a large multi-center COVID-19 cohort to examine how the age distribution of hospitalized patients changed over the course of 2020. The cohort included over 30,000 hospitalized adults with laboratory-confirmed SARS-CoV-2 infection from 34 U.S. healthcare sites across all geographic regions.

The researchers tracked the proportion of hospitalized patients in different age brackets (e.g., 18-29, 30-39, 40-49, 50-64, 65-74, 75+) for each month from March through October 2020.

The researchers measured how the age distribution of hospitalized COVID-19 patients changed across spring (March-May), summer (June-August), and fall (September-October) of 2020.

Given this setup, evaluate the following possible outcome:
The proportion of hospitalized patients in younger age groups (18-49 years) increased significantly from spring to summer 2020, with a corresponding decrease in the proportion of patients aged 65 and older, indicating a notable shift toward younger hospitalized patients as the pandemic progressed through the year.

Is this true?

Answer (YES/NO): NO